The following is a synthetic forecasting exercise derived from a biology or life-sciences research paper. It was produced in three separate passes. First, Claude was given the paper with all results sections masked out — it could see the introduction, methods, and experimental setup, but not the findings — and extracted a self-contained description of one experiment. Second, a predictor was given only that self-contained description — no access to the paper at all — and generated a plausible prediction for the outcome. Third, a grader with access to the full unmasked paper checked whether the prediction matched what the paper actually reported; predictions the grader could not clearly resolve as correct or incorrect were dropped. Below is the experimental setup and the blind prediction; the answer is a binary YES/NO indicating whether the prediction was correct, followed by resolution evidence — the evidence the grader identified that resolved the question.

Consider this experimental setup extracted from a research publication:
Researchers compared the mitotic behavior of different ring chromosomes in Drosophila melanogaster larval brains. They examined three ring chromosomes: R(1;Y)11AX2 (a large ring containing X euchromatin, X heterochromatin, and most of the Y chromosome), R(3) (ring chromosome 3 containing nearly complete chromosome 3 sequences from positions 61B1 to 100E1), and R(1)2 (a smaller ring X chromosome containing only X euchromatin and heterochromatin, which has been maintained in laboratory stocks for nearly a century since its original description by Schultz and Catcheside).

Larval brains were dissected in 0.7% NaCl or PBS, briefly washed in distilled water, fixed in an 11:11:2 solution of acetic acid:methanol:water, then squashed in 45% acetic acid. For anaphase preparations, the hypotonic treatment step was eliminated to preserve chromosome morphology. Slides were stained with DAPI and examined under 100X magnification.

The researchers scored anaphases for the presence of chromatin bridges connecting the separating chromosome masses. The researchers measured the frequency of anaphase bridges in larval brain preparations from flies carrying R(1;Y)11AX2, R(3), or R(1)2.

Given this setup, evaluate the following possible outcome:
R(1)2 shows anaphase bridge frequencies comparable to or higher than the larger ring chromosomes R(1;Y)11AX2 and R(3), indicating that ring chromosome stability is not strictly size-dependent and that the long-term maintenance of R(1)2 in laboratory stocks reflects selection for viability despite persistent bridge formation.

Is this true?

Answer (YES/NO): NO